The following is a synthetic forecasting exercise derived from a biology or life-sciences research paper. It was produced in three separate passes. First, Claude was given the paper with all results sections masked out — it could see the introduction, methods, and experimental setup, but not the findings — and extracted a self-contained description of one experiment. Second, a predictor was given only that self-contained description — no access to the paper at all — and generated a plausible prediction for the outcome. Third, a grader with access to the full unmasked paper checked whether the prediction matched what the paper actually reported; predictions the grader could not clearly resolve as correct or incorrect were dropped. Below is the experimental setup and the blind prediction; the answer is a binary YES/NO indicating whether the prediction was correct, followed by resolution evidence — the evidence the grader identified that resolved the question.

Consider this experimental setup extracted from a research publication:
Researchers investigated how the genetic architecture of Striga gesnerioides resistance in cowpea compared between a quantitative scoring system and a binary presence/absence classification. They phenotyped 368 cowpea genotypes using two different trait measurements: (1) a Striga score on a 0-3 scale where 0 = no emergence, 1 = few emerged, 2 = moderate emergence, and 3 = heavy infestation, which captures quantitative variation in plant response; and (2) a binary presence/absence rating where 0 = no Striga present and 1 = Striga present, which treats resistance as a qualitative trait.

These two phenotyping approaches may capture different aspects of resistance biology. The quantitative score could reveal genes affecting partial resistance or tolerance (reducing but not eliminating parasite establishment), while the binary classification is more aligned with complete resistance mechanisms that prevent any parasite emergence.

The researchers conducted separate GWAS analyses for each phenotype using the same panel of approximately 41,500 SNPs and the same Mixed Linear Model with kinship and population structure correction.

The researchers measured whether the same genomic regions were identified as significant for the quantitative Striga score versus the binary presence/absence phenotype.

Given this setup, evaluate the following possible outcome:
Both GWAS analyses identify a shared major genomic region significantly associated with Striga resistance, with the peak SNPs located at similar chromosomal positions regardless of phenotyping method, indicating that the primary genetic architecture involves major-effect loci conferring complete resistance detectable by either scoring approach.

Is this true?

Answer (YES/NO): YES